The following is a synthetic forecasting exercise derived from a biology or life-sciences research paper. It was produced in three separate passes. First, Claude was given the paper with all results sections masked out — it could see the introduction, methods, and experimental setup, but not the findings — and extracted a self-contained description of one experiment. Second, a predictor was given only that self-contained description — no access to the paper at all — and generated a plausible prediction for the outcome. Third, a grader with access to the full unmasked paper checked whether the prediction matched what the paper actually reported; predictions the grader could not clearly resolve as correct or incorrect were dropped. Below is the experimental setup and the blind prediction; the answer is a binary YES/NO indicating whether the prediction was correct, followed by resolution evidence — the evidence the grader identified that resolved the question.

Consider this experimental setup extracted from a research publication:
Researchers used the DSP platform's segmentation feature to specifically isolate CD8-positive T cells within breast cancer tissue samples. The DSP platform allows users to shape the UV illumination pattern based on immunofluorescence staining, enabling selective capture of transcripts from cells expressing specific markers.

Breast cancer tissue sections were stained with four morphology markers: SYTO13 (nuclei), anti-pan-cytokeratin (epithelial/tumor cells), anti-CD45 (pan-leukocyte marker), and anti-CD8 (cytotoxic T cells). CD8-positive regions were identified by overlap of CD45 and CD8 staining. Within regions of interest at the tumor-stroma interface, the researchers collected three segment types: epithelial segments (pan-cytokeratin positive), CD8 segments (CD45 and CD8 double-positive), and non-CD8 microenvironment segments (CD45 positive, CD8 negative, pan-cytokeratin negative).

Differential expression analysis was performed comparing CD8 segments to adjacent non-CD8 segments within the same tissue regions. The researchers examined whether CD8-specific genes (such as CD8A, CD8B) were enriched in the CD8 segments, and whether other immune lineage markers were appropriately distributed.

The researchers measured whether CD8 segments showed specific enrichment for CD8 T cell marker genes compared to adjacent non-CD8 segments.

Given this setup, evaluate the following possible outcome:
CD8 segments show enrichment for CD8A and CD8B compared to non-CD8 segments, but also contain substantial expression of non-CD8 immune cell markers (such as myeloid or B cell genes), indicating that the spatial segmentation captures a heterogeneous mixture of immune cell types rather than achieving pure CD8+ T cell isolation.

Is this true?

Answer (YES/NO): YES